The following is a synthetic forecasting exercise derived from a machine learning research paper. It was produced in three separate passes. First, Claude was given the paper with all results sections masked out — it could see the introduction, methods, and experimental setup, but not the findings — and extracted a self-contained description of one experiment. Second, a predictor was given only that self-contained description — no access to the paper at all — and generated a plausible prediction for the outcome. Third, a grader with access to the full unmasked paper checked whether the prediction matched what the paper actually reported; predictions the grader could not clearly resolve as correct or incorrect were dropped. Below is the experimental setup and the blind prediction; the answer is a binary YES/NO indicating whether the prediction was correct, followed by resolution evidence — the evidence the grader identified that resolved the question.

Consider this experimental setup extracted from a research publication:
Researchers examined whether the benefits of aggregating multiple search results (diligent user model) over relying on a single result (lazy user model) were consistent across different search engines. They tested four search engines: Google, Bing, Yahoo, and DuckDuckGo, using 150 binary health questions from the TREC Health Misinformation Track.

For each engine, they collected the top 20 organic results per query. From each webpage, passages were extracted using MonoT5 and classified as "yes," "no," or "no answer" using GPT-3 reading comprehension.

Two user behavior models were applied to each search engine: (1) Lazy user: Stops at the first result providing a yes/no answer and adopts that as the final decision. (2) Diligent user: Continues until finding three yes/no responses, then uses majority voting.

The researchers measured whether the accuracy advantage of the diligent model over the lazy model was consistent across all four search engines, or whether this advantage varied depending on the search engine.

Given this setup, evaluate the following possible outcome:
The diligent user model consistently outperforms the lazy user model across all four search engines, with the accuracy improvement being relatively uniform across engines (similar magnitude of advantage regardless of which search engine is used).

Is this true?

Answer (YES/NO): NO